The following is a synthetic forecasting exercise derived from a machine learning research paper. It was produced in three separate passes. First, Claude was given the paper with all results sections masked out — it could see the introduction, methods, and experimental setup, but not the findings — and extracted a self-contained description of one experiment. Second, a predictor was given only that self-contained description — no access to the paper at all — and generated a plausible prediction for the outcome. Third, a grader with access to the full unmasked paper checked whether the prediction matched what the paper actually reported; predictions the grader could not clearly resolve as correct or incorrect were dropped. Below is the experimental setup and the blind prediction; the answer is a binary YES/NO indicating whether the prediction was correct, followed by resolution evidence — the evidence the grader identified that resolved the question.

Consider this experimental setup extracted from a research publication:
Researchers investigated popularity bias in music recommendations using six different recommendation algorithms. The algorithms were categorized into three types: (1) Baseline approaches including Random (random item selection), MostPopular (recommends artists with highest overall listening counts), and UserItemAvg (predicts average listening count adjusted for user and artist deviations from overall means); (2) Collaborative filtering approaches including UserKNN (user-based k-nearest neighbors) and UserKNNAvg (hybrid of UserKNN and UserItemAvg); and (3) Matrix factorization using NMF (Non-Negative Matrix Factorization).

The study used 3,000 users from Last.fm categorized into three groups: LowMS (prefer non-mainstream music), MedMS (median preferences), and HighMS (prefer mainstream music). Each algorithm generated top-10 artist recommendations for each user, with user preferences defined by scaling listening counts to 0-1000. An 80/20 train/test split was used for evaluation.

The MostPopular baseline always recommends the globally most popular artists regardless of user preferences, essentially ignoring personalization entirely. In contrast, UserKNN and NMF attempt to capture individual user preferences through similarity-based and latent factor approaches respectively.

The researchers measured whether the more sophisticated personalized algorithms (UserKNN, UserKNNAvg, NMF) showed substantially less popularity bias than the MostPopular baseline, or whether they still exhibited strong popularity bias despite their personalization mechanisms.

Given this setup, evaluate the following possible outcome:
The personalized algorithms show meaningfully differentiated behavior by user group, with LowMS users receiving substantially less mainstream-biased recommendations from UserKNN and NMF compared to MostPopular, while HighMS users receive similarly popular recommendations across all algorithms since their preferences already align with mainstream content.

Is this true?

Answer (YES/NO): NO